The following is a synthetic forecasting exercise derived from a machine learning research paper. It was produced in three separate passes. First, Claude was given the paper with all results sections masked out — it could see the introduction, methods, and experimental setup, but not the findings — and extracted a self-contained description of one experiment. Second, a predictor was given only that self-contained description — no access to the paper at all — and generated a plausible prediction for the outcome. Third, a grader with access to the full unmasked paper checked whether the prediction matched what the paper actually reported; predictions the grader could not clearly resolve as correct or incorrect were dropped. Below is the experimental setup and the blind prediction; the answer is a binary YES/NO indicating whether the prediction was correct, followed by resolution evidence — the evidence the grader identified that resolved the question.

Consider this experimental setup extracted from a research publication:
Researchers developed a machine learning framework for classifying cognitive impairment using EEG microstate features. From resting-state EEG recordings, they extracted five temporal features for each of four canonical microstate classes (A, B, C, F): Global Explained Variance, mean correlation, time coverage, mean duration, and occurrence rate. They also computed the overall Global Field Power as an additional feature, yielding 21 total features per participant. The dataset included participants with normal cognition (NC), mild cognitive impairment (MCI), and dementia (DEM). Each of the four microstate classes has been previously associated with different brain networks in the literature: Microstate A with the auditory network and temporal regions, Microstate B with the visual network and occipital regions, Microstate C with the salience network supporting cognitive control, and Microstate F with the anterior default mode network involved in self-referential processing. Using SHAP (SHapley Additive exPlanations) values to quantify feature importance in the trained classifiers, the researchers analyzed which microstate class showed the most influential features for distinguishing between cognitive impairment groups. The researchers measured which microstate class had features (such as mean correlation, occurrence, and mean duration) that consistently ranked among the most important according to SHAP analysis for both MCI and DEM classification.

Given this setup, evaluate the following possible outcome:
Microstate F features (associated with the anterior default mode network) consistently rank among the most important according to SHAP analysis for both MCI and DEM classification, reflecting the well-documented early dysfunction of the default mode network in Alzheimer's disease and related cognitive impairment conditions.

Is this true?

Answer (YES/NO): YES